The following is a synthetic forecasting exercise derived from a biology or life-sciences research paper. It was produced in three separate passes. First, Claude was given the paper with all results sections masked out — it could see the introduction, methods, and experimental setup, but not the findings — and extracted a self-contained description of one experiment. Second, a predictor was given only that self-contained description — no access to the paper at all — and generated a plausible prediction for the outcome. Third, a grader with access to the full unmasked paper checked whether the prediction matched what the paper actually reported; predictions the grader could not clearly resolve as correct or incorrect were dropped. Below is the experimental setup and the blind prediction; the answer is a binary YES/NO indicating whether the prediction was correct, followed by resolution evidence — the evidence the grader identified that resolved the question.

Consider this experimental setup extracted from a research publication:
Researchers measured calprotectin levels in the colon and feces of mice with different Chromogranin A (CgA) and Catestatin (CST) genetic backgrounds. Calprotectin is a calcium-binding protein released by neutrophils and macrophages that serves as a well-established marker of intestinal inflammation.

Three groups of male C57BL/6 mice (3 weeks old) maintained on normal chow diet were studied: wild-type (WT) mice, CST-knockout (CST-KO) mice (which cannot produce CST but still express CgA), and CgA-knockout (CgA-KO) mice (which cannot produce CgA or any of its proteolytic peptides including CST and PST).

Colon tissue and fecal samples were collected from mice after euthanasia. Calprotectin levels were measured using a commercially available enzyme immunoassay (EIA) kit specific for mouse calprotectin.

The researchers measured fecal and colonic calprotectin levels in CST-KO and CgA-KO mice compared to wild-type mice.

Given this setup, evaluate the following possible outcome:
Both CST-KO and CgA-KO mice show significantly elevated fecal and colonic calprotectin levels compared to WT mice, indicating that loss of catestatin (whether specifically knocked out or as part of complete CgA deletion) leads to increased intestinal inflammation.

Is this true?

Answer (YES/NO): NO